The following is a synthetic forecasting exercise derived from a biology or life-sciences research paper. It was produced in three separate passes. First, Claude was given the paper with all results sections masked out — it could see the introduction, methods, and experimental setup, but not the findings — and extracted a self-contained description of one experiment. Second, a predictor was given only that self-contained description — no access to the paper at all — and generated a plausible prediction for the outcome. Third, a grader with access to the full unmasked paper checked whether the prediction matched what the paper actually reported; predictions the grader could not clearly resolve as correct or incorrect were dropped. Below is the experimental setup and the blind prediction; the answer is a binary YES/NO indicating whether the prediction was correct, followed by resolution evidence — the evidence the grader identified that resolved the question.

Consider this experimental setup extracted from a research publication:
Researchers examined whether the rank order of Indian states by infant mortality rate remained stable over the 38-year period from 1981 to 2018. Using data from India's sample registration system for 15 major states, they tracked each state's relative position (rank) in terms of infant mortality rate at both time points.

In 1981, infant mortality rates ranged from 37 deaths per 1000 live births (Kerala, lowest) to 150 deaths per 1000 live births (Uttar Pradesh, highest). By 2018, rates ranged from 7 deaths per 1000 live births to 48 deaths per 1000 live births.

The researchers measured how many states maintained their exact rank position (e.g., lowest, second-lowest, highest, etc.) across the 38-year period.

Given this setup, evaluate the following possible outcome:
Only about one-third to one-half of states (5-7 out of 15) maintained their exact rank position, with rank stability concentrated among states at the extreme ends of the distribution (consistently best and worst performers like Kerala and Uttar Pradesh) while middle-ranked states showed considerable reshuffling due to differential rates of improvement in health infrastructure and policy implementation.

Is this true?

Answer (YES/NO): NO